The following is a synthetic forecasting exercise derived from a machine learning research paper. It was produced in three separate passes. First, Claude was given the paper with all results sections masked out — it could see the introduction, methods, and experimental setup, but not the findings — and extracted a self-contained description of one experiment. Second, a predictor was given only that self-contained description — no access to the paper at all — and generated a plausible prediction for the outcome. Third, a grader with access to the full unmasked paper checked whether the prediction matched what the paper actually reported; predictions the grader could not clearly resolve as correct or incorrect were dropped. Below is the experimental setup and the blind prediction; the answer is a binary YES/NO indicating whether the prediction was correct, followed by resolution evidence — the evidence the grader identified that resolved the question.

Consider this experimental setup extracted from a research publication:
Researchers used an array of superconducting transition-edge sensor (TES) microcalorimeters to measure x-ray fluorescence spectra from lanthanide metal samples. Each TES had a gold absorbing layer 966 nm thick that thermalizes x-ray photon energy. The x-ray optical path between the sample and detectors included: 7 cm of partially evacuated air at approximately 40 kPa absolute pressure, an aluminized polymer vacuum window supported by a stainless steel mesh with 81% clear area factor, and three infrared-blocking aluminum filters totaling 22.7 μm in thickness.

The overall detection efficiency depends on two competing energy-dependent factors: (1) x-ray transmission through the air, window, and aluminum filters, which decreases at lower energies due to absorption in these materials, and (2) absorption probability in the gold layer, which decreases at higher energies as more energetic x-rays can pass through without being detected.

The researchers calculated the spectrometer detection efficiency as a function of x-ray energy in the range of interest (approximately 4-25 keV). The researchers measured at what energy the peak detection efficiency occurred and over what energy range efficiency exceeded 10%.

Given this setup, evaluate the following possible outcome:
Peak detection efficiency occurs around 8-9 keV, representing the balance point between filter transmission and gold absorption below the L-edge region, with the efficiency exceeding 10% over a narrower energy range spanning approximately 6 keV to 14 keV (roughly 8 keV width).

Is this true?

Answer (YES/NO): NO